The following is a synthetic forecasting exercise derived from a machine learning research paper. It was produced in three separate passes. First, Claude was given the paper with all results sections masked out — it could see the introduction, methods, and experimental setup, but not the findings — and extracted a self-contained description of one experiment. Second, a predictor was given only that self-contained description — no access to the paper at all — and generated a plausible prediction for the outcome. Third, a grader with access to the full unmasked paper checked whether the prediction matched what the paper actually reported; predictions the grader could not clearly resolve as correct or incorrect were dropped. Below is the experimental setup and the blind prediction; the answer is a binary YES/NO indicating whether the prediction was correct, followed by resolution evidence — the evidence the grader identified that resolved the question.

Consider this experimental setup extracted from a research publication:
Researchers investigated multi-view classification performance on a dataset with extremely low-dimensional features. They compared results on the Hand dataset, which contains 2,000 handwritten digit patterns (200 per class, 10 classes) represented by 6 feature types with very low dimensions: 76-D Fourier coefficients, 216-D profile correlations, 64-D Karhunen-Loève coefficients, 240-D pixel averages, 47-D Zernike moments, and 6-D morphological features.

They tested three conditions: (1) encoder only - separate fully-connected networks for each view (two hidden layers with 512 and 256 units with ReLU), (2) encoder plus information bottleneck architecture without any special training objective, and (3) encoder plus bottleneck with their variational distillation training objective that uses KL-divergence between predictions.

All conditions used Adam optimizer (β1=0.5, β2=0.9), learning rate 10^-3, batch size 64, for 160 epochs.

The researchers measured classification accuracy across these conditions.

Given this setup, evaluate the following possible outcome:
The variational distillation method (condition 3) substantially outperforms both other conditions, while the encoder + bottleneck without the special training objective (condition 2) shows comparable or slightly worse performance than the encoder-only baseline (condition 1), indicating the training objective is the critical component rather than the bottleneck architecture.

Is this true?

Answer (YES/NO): NO